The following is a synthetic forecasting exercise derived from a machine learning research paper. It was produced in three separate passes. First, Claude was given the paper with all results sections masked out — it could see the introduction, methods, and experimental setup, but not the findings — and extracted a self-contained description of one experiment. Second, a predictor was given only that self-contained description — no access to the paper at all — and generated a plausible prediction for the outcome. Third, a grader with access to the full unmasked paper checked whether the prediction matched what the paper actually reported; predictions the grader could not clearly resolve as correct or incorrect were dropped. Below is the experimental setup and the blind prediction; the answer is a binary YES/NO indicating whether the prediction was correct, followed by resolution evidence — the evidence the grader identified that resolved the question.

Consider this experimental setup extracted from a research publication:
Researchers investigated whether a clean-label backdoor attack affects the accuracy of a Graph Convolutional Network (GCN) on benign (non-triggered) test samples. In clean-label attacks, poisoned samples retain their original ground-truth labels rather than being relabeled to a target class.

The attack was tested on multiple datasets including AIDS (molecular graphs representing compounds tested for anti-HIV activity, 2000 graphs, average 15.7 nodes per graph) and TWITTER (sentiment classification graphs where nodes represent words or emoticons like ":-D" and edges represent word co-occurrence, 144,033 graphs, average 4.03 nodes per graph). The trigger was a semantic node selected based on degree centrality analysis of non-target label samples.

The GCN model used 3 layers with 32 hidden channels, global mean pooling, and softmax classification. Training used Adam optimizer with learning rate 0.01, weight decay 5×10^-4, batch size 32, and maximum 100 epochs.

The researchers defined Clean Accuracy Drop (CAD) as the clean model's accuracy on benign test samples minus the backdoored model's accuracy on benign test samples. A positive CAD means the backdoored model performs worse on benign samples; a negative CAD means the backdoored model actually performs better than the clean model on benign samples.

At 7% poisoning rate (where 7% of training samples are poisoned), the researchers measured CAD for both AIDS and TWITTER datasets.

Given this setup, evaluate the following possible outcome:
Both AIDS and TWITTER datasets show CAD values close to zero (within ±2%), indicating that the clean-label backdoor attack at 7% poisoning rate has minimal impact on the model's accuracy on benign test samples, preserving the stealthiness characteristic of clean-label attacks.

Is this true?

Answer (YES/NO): YES